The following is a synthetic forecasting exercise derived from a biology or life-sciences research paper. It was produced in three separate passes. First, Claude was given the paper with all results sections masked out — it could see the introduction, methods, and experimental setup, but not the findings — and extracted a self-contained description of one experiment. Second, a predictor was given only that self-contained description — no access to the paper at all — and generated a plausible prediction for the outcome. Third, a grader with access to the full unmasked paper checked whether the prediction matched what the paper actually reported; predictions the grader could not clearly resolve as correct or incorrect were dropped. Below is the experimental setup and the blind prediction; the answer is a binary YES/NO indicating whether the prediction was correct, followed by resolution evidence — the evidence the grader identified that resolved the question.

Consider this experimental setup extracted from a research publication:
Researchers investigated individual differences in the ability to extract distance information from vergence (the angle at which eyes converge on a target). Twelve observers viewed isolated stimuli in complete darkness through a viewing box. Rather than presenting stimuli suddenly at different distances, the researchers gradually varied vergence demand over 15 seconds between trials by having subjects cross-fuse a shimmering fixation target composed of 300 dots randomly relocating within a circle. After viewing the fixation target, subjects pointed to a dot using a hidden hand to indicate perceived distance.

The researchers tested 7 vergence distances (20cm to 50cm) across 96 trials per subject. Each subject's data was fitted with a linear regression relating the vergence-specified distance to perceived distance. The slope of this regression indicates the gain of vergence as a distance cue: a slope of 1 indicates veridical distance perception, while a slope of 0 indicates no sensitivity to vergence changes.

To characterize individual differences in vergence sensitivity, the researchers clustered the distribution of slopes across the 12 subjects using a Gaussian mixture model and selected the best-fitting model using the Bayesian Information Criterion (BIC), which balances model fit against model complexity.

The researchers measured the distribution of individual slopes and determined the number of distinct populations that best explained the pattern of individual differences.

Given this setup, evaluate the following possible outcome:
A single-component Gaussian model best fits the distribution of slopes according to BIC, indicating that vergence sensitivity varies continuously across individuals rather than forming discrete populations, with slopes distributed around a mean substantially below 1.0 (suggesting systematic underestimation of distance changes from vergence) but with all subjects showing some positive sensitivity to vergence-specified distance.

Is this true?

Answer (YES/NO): NO